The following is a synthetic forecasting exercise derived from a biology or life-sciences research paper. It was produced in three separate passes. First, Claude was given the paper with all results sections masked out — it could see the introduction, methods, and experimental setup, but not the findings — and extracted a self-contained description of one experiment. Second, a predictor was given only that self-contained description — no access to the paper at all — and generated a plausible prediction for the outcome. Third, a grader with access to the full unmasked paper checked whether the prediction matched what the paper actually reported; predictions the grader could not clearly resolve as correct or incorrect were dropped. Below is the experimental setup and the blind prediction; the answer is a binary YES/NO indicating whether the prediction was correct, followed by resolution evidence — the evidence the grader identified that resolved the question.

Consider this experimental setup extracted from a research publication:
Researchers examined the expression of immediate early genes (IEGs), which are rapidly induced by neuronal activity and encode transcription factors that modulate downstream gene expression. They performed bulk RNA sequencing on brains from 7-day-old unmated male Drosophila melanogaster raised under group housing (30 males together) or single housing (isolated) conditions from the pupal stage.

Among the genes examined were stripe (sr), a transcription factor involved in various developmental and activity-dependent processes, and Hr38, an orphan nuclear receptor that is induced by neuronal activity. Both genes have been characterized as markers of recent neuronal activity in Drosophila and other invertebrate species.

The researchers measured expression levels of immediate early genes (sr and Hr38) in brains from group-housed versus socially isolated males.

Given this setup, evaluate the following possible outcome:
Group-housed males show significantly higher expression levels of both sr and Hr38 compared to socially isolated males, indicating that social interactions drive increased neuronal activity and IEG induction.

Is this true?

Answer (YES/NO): NO